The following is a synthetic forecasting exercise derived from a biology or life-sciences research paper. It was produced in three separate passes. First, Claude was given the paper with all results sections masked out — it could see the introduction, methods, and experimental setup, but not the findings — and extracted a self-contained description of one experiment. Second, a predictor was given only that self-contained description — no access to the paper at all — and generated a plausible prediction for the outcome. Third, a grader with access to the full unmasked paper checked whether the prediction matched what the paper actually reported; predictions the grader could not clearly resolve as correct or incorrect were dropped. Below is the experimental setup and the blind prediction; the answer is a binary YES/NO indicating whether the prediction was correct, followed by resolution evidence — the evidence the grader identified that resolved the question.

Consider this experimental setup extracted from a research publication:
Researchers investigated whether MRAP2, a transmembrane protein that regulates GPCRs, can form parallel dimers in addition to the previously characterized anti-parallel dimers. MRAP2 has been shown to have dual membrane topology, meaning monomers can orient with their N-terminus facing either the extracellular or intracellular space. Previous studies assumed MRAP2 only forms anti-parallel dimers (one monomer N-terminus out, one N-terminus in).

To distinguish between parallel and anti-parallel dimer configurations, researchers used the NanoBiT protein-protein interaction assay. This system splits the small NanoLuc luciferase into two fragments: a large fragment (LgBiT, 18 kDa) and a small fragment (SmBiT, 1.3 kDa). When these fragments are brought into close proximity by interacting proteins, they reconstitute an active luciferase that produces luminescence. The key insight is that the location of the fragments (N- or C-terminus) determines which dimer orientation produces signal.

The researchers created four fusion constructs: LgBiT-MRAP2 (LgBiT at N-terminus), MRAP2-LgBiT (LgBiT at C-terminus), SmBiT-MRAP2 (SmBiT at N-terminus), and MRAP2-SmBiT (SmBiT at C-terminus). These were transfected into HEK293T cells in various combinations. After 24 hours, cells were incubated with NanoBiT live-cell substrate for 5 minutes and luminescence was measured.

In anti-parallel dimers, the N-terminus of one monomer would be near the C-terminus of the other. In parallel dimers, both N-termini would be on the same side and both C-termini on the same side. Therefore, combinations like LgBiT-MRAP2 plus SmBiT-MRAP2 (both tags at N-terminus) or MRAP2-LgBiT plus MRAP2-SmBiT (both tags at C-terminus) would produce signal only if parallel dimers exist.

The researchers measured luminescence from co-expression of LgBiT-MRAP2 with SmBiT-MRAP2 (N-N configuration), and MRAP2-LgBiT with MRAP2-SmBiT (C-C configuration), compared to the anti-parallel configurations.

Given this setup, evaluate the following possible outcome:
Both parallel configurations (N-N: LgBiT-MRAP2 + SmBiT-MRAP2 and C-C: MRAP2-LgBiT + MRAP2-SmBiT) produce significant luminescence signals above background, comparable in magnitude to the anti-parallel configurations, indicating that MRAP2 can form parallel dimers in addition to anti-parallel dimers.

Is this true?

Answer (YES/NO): NO